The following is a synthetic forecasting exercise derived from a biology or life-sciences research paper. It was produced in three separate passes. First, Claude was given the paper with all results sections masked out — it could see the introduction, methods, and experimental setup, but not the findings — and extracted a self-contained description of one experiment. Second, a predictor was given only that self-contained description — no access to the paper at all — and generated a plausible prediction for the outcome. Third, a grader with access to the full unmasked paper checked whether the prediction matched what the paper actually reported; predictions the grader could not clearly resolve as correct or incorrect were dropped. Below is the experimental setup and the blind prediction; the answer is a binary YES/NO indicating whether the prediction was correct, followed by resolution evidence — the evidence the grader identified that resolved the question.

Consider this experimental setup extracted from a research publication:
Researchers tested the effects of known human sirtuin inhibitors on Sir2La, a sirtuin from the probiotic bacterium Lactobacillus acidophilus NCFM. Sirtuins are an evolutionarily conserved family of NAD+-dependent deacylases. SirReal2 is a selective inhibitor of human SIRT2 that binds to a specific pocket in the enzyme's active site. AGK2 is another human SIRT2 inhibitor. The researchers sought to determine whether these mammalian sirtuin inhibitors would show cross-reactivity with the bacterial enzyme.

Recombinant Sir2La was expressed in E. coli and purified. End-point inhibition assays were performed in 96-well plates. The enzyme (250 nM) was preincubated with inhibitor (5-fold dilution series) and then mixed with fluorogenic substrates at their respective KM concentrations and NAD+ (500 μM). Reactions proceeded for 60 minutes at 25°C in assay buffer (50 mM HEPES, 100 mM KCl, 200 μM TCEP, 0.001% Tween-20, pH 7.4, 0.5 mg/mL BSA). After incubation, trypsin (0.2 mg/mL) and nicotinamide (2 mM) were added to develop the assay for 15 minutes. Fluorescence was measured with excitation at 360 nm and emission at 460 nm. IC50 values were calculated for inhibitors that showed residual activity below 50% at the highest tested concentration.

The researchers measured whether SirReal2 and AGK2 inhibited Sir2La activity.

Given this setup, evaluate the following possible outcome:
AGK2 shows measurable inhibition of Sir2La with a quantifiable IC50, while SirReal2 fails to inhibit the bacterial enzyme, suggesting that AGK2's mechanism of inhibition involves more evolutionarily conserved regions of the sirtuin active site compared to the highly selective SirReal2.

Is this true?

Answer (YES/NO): NO